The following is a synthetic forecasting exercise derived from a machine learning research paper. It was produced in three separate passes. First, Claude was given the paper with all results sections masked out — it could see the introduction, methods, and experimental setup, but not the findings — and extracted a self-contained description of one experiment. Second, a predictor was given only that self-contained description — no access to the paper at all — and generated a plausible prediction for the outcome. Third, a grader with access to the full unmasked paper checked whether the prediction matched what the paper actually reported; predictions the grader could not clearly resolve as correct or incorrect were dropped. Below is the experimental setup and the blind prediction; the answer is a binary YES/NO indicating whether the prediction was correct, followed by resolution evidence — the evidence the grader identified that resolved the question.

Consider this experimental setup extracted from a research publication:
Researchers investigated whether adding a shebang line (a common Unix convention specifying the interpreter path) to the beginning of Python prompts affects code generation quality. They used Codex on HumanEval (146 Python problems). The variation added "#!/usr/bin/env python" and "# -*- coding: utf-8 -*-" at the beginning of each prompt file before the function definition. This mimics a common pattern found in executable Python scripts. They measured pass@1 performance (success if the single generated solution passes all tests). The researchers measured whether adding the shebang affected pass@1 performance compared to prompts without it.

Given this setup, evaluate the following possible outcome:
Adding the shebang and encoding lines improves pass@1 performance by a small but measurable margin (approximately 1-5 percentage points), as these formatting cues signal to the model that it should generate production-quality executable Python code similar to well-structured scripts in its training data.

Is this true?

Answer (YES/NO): NO